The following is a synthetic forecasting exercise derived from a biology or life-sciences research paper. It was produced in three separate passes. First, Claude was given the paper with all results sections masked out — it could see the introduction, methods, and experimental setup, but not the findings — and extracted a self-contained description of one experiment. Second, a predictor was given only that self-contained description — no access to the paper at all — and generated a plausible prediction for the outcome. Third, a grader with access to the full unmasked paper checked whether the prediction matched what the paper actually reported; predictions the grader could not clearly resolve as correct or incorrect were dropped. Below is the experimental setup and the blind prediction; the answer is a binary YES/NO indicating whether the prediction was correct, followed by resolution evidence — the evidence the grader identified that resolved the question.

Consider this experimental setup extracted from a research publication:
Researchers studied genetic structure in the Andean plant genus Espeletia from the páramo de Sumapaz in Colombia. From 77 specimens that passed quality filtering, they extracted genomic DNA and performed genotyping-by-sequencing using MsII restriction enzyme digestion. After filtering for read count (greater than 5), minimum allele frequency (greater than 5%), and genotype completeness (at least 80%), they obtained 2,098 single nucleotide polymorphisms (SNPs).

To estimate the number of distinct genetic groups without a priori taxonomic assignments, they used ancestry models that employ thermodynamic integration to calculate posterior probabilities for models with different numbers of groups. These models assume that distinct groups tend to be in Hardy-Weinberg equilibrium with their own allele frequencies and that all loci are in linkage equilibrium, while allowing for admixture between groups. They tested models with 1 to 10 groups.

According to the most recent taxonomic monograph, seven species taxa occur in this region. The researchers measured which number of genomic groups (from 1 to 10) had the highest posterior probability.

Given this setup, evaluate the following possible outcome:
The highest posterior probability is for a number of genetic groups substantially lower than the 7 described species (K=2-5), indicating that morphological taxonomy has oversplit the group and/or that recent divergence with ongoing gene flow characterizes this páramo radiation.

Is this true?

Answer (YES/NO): YES